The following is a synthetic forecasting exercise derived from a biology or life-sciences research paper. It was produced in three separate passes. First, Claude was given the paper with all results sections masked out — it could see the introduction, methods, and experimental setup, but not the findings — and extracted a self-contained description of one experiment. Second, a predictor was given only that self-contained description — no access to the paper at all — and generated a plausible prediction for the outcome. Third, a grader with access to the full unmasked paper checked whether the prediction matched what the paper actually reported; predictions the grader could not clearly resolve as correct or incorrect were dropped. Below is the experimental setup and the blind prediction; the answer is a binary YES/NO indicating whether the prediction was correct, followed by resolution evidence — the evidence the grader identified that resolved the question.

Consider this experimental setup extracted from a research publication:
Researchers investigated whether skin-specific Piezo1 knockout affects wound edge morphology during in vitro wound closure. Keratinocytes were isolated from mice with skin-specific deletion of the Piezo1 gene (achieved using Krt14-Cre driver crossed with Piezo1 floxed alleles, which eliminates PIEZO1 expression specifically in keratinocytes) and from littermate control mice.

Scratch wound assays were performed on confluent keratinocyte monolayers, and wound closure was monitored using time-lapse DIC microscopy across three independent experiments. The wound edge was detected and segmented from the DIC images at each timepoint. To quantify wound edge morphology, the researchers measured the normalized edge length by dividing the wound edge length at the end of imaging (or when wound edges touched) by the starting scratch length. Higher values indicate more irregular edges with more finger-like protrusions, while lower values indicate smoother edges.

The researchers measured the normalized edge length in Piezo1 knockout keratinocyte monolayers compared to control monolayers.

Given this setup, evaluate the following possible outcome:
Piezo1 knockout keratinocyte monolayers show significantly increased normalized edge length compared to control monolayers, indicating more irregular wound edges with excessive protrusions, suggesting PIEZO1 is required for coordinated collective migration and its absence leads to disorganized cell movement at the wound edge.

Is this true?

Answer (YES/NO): NO